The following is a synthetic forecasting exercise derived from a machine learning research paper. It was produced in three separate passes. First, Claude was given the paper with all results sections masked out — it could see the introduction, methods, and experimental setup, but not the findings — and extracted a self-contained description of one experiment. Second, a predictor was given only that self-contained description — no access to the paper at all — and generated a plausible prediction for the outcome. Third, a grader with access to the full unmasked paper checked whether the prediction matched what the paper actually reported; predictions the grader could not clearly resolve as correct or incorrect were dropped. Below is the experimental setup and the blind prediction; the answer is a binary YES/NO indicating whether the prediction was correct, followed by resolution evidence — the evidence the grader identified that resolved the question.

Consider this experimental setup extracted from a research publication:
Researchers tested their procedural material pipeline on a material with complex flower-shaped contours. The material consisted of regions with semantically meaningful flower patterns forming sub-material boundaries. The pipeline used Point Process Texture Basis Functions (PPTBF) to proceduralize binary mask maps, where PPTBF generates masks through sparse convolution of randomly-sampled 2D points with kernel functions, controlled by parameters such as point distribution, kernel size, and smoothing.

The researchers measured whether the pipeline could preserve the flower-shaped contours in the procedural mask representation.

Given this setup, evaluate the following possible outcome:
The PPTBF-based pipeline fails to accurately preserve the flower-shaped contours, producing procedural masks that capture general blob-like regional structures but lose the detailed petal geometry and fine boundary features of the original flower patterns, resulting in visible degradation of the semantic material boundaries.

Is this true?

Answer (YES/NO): YES